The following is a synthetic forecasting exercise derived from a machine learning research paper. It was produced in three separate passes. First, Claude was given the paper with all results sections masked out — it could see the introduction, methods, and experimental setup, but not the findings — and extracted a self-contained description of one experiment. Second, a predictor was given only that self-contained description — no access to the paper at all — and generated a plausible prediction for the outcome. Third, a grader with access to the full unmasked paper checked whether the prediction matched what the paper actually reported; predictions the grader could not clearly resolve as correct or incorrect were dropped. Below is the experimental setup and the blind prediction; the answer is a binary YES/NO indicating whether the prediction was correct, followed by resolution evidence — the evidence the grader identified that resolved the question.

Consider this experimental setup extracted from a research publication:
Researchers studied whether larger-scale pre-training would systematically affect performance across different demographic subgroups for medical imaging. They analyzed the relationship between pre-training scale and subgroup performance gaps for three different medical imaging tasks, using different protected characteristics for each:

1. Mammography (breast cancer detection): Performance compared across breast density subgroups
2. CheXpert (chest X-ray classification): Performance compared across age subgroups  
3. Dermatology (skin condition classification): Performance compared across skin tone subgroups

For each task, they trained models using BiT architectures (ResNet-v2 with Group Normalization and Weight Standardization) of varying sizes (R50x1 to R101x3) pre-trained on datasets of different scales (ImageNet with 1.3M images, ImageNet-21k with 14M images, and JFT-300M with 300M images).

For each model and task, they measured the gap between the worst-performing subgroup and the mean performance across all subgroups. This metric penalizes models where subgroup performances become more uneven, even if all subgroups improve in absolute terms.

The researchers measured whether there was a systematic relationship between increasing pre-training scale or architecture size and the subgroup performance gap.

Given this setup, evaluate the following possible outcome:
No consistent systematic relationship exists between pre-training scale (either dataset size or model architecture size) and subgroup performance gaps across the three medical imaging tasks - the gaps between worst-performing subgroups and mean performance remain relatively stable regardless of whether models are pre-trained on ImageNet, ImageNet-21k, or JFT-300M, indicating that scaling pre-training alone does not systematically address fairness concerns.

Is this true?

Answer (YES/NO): YES